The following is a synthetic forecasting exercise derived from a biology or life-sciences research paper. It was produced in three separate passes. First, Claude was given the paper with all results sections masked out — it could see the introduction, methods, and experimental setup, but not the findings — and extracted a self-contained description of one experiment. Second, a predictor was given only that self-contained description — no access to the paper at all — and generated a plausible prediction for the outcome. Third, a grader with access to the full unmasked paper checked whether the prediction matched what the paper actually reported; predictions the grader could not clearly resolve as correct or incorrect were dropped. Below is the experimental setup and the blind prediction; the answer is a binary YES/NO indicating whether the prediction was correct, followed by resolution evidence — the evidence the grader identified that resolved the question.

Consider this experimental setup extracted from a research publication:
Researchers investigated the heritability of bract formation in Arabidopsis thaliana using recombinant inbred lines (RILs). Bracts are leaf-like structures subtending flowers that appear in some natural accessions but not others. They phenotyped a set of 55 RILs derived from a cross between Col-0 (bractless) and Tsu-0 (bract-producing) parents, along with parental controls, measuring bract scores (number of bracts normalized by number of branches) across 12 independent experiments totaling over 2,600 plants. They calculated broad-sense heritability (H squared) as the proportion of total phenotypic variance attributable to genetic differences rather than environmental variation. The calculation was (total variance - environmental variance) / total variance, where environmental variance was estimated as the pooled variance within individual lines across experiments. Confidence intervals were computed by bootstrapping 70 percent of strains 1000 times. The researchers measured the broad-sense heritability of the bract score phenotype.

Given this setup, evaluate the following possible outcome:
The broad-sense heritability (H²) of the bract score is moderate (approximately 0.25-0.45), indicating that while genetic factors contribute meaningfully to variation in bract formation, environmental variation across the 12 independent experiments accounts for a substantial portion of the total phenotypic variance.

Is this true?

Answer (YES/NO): NO